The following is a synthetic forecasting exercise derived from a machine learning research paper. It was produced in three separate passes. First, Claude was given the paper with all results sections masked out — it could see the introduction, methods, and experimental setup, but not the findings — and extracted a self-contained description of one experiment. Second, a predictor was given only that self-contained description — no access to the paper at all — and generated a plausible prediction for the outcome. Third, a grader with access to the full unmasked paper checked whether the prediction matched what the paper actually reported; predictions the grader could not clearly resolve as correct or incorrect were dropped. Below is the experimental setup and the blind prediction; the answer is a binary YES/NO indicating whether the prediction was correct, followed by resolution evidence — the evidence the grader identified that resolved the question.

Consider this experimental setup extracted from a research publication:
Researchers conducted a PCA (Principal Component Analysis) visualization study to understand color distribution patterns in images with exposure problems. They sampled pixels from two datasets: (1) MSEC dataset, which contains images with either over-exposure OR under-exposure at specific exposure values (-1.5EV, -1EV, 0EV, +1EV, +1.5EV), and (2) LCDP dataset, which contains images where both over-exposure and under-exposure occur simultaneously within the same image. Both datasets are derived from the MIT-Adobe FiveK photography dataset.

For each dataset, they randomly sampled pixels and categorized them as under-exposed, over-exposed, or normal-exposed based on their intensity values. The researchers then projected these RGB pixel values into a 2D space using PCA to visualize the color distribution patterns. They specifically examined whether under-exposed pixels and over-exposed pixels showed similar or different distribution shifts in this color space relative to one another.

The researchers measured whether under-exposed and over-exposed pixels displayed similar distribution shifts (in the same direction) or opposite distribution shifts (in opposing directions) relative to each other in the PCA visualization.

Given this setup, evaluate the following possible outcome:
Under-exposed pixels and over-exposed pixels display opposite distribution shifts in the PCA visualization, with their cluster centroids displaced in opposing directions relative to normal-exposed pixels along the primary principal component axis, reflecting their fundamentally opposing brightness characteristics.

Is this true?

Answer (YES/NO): YES